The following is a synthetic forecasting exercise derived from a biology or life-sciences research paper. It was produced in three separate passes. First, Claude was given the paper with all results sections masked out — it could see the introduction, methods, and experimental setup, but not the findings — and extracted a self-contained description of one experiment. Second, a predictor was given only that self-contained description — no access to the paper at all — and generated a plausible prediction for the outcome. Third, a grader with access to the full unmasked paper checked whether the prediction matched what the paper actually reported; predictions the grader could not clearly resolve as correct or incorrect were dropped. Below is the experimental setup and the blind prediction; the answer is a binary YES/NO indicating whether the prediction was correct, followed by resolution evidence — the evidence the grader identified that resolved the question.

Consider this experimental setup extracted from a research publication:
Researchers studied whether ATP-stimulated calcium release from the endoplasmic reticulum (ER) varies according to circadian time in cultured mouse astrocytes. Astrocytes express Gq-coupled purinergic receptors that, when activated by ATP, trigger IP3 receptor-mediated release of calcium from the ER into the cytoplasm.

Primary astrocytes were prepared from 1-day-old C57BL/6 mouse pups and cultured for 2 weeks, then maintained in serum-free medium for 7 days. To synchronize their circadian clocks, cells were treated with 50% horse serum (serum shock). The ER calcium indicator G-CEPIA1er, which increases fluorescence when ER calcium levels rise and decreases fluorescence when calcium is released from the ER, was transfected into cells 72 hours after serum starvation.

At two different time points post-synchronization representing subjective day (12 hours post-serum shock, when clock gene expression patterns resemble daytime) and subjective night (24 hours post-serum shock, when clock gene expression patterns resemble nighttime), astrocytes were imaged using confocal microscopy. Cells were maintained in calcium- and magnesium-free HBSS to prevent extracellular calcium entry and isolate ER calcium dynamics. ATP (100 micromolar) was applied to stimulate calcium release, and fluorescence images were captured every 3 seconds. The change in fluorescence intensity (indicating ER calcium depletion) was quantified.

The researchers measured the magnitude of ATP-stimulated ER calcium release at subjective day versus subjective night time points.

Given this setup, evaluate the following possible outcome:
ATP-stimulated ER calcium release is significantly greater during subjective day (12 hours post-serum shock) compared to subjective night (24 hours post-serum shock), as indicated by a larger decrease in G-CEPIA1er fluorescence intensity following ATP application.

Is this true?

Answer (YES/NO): NO